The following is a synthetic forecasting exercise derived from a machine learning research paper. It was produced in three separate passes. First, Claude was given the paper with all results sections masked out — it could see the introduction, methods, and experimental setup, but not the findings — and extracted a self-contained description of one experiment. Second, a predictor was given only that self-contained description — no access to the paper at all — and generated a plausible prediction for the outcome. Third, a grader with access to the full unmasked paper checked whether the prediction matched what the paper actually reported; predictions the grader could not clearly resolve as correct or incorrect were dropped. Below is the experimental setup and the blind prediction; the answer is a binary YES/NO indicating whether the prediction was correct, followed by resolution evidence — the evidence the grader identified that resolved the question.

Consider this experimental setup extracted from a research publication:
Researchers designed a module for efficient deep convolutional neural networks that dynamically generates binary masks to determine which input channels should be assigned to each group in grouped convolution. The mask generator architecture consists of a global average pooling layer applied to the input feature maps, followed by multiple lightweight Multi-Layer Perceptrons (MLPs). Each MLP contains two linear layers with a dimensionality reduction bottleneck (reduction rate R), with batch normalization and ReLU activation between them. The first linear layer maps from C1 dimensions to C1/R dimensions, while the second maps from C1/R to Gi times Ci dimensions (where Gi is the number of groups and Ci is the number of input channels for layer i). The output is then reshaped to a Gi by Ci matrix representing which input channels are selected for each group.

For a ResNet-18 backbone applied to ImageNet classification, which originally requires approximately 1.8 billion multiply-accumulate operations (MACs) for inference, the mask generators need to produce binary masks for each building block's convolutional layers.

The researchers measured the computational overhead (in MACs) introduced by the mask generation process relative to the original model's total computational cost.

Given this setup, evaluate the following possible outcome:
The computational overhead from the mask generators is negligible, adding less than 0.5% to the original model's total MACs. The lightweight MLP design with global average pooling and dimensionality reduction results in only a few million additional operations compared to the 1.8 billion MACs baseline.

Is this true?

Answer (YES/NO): YES